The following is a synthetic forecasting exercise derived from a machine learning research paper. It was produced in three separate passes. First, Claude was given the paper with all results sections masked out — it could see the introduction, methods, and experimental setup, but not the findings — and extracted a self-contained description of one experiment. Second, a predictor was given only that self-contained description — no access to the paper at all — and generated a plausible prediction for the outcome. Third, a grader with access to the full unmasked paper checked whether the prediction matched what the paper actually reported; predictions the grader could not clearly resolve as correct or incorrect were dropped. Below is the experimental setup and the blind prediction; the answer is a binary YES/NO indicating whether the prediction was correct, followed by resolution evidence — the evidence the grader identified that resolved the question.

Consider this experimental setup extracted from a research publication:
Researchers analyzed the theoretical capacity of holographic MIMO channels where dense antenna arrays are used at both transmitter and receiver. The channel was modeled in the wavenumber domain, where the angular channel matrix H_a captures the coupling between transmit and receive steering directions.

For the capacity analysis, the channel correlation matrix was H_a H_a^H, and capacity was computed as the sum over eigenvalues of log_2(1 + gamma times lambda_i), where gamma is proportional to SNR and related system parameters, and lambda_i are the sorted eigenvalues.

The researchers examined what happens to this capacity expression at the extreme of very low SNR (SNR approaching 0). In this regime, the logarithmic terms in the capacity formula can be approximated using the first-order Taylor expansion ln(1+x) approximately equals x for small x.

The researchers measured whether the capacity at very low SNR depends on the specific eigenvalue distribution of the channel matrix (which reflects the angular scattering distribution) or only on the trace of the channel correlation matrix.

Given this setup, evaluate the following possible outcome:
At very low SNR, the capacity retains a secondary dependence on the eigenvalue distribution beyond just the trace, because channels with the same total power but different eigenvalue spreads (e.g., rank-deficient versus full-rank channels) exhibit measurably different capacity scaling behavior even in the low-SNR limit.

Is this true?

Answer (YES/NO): NO